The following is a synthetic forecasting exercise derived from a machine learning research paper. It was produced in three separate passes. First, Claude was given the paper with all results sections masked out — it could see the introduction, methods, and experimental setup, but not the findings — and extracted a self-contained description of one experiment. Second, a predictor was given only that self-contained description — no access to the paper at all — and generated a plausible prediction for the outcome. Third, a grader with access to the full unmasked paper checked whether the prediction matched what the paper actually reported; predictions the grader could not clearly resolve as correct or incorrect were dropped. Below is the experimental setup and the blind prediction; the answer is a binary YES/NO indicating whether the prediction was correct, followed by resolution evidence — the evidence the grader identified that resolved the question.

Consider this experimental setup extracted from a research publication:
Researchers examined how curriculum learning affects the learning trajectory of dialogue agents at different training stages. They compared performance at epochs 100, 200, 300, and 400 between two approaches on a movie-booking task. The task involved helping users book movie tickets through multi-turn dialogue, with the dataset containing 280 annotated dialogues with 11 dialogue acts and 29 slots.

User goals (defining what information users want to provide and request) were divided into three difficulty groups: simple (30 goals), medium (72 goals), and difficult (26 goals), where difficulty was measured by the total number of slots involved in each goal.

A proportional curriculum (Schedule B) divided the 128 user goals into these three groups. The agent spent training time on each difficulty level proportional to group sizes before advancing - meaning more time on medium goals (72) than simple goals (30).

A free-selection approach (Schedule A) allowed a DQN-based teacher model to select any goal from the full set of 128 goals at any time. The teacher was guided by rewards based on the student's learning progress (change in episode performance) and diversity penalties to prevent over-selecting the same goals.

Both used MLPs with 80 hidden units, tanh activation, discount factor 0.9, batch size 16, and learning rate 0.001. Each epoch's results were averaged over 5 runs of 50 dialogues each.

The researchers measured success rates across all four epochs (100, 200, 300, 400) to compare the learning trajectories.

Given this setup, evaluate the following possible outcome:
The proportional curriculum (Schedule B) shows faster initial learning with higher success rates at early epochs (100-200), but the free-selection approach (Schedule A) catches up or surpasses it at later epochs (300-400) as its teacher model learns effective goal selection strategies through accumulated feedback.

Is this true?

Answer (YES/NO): NO